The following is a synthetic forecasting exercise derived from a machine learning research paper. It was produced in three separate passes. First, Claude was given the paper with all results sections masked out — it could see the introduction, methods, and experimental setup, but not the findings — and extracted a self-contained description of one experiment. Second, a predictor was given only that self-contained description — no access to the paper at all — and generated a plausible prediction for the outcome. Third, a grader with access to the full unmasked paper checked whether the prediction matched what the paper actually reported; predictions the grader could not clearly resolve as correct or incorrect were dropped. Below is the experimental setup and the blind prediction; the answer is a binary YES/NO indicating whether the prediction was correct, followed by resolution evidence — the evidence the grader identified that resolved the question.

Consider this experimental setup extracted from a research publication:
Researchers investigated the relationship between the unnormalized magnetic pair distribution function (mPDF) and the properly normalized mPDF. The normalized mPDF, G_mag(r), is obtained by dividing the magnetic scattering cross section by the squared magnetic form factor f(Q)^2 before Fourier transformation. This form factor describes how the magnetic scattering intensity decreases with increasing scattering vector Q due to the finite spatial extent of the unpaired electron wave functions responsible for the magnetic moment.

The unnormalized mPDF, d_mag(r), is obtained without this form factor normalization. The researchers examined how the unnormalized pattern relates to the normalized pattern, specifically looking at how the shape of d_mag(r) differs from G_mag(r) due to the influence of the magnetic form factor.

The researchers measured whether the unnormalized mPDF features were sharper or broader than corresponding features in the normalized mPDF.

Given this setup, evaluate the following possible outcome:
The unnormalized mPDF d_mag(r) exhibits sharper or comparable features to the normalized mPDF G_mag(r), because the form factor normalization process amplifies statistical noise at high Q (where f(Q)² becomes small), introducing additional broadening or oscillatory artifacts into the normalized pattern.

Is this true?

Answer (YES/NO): NO